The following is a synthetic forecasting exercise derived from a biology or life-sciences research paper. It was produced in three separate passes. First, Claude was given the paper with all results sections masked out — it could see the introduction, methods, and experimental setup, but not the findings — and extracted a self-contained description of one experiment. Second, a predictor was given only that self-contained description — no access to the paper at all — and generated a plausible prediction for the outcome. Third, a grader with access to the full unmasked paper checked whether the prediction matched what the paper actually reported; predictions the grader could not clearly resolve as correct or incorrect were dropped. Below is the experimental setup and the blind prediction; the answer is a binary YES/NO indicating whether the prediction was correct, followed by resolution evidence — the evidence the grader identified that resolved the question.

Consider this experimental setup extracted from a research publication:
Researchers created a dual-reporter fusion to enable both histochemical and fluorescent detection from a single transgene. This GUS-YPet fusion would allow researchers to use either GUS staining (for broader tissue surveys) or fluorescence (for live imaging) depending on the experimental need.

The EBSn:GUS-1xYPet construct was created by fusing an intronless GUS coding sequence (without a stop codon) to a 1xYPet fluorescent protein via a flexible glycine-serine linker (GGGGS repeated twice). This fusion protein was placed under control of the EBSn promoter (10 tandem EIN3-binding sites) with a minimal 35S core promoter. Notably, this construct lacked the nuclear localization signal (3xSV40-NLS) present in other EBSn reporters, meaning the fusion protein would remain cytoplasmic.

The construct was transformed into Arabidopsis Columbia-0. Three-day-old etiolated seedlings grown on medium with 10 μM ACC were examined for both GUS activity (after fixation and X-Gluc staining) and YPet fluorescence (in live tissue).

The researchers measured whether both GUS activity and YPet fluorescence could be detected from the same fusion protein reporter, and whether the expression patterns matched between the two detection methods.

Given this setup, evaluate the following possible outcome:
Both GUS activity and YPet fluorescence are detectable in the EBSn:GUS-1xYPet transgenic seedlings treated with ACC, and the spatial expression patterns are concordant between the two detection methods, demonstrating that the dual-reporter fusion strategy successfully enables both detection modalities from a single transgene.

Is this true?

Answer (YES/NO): NO